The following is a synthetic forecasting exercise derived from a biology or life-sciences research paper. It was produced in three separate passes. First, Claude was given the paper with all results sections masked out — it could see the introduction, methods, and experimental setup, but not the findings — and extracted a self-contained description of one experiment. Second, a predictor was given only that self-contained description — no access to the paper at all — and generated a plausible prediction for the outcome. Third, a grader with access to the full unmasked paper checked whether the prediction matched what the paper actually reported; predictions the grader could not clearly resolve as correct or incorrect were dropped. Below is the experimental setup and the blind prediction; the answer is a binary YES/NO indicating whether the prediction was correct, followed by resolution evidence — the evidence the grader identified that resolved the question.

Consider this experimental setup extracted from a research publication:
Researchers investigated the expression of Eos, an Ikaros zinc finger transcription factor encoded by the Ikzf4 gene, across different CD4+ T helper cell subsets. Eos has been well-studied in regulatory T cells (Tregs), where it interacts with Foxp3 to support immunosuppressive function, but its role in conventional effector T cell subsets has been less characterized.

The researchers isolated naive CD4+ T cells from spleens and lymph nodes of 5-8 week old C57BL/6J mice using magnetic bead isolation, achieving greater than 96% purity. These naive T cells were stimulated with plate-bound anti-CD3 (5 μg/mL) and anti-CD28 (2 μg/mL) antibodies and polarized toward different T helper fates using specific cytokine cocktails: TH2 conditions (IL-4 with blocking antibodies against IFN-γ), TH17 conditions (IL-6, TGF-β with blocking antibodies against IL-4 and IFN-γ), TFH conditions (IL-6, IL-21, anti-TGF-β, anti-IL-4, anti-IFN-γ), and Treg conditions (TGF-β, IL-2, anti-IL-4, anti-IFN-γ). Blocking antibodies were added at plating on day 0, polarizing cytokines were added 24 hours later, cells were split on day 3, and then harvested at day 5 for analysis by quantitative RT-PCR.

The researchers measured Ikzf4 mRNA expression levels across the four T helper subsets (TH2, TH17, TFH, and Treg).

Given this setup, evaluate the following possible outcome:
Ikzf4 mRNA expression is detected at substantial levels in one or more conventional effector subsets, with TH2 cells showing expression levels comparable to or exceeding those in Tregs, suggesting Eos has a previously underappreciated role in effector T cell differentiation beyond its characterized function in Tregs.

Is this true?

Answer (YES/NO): NO